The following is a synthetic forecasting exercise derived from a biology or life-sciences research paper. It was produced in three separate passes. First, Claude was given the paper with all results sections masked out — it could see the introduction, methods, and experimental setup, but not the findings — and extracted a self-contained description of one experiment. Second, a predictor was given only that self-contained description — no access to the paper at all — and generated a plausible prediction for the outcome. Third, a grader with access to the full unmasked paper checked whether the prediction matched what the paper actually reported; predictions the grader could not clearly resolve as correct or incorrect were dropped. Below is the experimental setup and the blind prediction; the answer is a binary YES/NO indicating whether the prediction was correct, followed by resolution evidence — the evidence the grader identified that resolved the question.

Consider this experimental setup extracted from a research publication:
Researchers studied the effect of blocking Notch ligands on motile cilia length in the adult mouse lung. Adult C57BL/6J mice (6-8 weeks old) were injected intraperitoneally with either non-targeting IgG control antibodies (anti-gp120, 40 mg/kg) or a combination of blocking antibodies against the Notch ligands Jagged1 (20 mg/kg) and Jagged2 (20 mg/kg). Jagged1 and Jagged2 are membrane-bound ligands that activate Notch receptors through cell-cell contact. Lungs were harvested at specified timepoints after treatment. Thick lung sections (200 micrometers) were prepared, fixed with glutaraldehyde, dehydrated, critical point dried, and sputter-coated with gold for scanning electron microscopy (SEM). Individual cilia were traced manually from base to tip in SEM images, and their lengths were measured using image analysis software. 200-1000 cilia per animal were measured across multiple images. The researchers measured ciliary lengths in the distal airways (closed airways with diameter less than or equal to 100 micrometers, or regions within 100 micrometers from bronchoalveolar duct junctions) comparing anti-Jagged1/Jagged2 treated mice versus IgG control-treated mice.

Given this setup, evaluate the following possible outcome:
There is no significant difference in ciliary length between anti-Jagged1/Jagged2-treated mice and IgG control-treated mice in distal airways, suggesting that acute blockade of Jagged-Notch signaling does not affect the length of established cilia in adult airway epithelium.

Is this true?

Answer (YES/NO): NO